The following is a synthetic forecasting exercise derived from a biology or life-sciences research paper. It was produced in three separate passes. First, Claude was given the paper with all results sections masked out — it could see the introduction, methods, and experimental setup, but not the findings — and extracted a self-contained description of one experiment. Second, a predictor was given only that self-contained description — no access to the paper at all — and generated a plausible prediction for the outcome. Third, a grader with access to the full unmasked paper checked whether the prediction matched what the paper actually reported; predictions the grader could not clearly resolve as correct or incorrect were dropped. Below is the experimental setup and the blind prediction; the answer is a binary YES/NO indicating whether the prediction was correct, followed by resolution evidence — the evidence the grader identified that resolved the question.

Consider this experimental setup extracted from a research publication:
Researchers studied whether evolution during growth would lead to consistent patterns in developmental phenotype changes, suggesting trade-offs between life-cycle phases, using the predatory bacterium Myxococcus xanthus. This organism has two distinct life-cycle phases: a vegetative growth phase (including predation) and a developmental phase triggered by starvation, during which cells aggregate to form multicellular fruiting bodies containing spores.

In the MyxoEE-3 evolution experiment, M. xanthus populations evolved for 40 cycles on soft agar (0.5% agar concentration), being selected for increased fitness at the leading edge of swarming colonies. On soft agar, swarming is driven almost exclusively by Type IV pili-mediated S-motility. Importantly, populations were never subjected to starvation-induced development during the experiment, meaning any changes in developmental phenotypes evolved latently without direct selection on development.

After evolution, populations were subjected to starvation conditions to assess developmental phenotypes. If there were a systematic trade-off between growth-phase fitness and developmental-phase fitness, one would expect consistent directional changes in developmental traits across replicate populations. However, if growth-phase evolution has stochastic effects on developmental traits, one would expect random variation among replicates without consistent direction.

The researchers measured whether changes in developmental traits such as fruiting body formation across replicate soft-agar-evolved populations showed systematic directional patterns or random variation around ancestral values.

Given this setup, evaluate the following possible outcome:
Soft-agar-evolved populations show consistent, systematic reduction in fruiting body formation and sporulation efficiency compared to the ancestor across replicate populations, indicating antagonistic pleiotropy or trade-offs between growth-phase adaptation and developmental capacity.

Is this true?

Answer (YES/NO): YES